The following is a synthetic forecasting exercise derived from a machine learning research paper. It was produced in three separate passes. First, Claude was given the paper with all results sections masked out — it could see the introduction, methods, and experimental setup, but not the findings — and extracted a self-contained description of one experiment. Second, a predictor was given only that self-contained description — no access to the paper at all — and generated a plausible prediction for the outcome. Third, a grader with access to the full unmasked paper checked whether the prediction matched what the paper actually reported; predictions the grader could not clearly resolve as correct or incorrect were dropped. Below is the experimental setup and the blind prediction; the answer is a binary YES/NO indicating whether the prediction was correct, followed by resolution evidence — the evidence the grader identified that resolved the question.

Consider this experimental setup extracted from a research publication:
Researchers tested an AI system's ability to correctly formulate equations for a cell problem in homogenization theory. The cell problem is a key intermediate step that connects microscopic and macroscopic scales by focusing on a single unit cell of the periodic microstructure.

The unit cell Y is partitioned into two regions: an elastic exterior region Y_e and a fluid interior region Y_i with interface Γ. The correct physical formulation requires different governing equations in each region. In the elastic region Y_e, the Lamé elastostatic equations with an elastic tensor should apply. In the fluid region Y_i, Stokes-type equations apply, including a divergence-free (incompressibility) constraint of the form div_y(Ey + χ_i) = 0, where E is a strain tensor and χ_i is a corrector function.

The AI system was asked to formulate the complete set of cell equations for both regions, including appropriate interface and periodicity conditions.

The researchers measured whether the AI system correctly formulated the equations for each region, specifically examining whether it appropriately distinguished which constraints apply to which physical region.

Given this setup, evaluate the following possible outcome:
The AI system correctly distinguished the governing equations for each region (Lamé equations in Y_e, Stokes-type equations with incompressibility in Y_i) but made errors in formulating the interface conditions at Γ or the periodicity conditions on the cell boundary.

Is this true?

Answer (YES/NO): NO